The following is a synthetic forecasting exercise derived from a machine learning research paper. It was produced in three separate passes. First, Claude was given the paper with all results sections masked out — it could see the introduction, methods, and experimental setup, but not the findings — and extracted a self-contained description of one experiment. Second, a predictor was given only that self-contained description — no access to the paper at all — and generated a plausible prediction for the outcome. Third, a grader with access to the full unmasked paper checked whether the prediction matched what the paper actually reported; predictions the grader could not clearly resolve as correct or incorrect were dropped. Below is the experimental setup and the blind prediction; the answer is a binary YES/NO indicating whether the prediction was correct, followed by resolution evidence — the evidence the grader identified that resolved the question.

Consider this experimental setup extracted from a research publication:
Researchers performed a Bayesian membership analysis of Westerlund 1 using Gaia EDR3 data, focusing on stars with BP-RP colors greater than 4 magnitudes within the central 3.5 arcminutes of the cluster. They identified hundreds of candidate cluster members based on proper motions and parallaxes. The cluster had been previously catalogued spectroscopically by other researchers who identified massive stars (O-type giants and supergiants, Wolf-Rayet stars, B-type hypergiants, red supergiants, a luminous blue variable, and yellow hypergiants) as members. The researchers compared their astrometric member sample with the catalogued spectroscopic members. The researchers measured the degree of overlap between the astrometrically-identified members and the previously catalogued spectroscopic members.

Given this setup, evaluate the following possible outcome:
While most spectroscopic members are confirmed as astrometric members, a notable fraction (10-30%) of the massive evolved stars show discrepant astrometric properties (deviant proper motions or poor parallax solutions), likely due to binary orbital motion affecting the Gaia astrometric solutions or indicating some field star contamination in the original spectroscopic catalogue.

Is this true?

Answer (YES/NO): NO